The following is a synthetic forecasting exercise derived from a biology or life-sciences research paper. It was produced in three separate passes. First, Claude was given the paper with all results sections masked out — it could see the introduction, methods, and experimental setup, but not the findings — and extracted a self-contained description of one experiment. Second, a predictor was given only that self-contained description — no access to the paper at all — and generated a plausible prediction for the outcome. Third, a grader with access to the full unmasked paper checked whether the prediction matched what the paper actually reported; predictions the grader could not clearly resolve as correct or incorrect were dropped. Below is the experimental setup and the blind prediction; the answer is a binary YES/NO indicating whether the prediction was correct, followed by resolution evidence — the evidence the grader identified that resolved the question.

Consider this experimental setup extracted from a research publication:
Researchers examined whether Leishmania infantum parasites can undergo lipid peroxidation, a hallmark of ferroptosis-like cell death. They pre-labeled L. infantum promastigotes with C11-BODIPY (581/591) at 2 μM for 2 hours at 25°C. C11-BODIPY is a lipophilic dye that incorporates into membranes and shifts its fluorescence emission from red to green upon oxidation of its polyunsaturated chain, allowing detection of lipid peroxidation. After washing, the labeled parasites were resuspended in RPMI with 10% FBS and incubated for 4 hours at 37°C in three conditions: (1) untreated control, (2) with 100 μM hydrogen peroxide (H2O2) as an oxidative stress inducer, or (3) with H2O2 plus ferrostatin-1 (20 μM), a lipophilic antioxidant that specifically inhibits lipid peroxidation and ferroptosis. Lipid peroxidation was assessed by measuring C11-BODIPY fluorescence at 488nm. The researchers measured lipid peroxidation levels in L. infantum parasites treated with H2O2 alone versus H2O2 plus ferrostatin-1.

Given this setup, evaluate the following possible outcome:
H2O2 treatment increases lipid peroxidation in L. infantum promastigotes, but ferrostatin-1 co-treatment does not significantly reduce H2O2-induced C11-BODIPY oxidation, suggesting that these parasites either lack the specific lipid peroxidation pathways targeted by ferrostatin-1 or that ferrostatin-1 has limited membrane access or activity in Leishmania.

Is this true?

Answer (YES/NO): NO